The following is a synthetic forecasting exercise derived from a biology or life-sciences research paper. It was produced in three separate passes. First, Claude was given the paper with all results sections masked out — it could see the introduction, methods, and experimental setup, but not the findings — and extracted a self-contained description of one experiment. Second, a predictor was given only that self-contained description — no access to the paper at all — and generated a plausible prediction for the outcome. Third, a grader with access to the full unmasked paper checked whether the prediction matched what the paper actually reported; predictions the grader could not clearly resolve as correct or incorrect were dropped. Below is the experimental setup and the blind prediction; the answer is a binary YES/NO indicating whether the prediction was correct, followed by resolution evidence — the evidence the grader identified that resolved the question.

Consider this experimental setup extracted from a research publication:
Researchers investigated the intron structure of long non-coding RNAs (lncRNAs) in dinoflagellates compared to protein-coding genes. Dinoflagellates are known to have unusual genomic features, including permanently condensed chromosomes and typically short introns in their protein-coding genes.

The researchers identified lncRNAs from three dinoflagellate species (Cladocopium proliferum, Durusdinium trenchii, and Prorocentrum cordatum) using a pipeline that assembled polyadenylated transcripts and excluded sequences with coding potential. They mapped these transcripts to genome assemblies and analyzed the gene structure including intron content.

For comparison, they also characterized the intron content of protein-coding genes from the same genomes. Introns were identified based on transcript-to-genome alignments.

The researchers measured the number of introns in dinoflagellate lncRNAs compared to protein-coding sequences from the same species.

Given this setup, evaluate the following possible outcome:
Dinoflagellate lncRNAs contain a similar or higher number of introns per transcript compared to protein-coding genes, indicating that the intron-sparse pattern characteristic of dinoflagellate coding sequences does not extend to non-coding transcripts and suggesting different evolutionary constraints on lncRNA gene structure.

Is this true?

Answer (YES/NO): NO